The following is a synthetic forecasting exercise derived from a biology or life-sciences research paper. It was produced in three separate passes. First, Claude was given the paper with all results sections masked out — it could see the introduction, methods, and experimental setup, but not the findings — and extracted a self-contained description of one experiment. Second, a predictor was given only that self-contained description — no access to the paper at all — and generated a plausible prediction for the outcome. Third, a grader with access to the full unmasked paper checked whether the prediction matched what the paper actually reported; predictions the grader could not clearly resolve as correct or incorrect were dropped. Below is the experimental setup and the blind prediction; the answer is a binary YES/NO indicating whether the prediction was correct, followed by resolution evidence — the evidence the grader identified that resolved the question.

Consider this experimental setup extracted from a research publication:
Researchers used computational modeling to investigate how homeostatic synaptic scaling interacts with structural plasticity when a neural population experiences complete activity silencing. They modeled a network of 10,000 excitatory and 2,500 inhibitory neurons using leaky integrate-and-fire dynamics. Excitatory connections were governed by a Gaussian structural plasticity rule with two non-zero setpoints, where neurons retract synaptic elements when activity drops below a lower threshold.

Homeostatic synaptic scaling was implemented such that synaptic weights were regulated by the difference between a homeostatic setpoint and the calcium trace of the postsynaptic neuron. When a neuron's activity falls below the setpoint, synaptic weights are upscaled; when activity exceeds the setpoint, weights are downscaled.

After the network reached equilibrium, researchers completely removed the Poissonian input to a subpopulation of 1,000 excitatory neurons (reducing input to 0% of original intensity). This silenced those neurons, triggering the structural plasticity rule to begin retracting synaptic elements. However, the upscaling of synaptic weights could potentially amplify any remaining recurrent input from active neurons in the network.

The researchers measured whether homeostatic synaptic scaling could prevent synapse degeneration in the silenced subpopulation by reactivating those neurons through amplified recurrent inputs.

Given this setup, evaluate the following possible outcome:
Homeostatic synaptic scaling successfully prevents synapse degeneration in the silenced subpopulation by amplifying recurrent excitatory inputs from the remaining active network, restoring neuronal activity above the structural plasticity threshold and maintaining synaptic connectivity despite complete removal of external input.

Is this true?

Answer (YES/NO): NO